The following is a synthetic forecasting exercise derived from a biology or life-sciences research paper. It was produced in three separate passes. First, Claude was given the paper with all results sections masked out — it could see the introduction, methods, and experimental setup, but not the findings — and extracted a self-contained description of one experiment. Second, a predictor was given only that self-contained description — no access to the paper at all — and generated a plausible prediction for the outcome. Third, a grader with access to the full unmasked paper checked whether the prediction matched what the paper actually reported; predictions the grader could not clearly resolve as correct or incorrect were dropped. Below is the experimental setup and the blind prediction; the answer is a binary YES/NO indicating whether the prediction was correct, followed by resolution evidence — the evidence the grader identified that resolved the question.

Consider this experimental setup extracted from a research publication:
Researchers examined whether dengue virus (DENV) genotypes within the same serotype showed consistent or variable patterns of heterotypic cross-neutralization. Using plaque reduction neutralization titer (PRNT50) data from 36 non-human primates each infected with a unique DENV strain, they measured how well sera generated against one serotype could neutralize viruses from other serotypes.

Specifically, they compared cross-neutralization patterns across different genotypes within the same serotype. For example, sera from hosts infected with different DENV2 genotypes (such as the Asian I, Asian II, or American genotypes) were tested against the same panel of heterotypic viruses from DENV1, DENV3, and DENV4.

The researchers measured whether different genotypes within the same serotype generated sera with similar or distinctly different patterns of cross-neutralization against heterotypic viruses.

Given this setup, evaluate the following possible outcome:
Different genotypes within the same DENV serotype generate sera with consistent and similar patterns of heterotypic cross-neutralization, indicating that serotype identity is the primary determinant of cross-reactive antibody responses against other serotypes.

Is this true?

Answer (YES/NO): NO